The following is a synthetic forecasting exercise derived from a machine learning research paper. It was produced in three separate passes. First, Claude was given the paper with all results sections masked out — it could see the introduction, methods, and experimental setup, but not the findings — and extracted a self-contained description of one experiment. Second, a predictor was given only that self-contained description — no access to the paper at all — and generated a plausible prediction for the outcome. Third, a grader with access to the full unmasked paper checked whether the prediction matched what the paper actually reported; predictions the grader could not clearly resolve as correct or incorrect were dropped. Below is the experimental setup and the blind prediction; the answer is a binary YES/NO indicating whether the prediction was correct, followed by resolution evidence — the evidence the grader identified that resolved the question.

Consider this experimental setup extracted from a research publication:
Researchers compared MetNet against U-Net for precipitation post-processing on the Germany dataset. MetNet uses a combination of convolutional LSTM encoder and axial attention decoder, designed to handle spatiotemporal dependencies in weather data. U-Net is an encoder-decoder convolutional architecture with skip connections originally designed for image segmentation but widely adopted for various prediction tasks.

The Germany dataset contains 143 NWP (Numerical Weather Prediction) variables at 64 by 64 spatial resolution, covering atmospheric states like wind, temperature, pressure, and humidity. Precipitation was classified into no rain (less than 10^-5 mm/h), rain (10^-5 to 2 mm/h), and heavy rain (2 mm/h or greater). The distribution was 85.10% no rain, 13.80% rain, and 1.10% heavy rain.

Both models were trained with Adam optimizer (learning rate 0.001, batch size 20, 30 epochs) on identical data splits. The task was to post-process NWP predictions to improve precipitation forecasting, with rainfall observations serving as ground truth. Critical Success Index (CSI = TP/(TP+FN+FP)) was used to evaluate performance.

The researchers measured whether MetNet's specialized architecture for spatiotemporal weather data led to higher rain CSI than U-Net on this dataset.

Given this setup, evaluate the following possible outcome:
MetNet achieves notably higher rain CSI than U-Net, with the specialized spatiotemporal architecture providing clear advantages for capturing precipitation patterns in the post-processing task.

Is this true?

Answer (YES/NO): NO